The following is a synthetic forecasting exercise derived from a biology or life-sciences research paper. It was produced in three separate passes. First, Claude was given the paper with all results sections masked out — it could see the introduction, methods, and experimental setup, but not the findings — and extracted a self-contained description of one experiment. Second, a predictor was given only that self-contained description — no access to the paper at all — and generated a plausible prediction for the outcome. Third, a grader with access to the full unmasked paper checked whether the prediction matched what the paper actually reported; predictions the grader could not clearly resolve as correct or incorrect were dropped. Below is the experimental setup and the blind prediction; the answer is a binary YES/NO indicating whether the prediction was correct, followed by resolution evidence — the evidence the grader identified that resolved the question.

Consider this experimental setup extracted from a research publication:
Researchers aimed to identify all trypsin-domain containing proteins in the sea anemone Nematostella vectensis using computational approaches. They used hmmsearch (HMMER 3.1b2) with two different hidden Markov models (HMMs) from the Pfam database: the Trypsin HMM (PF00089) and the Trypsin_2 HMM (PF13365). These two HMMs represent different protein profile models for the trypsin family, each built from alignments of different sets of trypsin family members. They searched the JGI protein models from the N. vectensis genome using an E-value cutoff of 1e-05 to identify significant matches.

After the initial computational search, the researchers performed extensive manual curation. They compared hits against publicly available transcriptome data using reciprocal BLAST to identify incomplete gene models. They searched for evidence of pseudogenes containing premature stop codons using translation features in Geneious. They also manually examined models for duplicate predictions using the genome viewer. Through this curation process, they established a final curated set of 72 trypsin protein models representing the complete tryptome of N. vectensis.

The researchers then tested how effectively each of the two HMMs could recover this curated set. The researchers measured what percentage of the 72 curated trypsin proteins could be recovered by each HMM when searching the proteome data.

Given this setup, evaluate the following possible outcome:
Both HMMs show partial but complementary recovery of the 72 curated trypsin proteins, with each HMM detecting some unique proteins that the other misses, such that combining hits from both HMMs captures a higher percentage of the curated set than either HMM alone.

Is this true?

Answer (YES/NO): YES